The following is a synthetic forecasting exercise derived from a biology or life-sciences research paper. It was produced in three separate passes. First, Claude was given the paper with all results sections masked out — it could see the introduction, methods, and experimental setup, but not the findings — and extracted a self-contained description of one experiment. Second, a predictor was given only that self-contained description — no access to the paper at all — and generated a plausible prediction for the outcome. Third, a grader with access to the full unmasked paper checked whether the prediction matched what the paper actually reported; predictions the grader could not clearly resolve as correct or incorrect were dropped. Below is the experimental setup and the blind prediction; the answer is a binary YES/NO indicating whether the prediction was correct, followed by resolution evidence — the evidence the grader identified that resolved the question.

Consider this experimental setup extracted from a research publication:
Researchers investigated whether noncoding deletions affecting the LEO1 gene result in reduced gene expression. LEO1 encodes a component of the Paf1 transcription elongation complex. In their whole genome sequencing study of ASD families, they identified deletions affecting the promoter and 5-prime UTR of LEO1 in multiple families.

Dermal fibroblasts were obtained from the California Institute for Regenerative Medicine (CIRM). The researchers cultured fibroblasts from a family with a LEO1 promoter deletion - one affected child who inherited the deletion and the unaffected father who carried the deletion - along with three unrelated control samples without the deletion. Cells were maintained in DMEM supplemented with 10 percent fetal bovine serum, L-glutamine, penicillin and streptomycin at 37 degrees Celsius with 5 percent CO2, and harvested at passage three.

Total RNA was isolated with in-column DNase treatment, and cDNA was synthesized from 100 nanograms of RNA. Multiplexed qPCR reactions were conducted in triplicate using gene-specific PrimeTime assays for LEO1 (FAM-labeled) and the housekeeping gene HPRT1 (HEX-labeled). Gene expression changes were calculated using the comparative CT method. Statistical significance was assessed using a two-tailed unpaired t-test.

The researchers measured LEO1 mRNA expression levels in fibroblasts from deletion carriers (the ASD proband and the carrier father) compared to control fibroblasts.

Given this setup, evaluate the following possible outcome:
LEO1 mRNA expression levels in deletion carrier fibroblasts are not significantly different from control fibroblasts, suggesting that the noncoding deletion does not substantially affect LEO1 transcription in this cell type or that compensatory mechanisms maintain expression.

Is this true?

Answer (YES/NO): NO